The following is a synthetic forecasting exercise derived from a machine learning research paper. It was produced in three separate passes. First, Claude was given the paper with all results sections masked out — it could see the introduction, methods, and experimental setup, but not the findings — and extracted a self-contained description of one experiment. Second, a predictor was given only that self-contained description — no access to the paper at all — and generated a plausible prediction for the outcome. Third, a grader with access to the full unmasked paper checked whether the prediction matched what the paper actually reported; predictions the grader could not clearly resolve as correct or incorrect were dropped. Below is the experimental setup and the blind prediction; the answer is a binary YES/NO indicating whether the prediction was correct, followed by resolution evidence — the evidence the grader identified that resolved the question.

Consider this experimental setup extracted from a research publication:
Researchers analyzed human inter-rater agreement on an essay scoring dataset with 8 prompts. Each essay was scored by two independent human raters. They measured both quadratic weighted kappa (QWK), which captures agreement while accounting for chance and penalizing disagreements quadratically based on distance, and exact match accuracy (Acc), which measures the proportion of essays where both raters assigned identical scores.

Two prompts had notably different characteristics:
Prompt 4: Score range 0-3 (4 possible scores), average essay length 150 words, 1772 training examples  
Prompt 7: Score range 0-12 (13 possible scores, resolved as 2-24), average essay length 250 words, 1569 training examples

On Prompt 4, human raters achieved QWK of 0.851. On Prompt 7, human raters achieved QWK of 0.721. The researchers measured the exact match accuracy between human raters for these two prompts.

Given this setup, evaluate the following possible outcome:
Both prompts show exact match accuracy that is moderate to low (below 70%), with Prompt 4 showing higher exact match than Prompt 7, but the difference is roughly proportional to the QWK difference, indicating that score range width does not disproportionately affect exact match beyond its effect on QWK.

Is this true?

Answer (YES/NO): NO